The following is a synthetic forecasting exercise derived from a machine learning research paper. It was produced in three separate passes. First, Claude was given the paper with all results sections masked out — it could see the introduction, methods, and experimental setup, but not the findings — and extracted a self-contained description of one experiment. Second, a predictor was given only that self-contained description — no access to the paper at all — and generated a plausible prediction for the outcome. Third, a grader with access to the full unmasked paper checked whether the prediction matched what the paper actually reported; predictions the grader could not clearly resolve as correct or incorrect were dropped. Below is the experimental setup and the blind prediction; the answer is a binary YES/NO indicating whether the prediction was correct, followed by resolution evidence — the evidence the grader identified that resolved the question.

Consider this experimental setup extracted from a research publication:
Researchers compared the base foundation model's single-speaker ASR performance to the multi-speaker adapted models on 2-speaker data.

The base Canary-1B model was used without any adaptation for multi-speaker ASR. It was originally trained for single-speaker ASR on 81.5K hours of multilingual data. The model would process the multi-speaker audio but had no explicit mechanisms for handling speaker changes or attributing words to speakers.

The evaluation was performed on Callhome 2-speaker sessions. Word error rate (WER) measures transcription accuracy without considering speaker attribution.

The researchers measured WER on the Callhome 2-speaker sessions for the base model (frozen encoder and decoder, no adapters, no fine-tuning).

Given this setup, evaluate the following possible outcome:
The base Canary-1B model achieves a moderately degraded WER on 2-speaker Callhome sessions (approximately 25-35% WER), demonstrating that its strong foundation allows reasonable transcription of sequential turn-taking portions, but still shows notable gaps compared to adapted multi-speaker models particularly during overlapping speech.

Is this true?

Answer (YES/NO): NO